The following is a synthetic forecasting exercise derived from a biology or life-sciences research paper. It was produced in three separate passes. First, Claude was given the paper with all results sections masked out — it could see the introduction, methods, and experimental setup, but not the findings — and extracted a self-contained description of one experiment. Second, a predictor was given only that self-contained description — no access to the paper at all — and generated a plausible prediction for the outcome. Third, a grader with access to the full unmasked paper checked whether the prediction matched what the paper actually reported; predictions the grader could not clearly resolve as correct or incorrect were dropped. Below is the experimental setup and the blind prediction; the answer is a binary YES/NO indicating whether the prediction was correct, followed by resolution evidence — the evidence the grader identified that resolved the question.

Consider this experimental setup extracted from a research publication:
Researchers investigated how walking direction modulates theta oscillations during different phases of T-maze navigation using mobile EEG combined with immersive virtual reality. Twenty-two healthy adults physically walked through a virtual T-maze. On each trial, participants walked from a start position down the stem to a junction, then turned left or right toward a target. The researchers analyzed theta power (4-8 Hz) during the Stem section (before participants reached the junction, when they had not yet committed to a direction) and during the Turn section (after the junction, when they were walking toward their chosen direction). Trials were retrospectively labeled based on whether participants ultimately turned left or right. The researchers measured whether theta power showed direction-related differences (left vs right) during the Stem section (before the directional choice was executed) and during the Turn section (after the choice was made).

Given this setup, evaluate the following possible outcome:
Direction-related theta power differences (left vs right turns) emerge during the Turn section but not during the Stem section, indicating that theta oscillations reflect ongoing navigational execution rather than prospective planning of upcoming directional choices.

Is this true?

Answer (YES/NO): NO